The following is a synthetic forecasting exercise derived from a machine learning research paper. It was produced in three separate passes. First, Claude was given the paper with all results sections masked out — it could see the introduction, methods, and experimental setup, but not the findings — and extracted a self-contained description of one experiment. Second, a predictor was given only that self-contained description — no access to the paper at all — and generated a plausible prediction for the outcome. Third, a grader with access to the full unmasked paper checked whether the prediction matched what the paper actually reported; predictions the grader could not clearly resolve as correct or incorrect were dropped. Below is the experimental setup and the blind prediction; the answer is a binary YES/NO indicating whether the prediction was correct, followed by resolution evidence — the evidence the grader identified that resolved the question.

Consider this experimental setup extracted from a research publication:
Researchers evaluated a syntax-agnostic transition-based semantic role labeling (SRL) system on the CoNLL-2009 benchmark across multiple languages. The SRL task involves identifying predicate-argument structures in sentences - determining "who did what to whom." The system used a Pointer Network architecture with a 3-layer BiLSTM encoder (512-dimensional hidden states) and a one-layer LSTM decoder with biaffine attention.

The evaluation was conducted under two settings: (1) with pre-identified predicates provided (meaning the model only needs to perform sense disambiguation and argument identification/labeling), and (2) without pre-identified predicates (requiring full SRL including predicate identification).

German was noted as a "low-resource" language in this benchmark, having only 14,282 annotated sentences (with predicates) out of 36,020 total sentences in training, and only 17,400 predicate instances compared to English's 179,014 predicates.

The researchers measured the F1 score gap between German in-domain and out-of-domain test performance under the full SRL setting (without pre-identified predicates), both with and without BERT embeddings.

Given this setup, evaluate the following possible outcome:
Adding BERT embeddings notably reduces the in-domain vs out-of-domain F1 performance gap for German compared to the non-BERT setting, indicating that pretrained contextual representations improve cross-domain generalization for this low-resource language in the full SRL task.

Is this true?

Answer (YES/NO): NO